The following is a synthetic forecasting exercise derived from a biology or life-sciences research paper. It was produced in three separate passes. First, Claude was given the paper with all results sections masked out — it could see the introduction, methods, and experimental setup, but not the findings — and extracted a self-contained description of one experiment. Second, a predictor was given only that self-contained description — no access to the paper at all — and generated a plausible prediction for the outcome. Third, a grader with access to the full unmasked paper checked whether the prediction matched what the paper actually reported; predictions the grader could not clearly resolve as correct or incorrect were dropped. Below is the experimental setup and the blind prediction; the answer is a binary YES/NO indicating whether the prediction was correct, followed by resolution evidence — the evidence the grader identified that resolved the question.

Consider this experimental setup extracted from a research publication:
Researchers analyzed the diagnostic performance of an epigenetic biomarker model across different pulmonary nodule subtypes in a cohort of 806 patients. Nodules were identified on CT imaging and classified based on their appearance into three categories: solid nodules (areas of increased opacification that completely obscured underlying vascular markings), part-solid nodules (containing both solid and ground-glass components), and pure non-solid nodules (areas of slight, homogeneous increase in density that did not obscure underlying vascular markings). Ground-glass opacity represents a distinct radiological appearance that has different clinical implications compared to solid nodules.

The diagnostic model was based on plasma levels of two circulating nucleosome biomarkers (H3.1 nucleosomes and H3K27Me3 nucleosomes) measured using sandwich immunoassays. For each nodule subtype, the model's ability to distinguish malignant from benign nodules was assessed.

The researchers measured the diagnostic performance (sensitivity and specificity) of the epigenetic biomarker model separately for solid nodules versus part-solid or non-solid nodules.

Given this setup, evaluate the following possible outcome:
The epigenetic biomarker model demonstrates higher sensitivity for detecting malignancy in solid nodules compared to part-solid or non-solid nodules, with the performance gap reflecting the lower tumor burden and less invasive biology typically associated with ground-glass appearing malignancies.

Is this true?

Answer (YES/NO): YES